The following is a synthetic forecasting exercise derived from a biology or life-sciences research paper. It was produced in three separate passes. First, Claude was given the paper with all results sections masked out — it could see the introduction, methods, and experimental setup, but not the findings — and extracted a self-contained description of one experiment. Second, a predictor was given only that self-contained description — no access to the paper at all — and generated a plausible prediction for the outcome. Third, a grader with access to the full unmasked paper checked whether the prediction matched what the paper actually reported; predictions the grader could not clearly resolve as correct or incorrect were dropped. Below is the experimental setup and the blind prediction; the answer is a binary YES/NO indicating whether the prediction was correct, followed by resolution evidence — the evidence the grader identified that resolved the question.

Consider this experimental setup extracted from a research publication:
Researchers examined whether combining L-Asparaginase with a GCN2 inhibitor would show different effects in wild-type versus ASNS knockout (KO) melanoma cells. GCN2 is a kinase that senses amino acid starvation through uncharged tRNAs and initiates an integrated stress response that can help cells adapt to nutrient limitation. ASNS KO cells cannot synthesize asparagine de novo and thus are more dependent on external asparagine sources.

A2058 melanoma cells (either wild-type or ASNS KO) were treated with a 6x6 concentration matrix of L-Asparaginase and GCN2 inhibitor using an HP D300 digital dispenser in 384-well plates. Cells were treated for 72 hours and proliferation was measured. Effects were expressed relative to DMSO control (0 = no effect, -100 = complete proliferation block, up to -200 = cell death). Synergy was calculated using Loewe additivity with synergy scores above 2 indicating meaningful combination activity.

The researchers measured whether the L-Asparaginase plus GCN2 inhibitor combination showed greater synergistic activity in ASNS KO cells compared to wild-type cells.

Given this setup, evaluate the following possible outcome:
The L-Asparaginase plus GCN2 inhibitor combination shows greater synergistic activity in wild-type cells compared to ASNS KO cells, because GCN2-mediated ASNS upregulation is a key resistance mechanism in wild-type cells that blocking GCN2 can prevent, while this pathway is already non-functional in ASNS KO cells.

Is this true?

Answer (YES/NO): YES